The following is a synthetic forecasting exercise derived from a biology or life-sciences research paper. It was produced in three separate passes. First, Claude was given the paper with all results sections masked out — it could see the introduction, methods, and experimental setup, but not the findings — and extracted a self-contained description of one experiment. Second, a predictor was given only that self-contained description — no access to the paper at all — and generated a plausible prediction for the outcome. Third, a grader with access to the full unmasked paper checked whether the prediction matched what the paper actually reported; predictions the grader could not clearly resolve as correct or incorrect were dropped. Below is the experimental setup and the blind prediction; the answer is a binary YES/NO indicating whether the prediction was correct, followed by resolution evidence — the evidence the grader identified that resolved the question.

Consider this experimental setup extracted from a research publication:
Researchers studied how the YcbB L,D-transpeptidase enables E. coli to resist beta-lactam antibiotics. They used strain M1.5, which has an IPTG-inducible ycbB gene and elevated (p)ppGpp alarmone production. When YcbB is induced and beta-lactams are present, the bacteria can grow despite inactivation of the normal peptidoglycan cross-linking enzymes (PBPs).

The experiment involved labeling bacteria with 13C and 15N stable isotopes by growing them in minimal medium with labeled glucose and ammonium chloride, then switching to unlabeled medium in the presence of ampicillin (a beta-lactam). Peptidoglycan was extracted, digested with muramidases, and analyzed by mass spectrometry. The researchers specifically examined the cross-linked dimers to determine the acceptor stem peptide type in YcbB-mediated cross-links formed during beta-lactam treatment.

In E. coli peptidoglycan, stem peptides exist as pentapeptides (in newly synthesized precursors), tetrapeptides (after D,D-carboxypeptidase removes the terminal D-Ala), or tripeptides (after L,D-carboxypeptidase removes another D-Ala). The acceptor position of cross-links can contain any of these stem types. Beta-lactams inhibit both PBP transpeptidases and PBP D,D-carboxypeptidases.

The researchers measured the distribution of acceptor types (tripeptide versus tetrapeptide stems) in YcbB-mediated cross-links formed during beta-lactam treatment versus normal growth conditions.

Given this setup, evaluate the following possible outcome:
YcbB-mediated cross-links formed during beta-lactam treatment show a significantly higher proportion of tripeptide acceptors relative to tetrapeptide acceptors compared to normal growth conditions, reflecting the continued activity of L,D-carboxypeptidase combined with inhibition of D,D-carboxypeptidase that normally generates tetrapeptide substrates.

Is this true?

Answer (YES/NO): NO